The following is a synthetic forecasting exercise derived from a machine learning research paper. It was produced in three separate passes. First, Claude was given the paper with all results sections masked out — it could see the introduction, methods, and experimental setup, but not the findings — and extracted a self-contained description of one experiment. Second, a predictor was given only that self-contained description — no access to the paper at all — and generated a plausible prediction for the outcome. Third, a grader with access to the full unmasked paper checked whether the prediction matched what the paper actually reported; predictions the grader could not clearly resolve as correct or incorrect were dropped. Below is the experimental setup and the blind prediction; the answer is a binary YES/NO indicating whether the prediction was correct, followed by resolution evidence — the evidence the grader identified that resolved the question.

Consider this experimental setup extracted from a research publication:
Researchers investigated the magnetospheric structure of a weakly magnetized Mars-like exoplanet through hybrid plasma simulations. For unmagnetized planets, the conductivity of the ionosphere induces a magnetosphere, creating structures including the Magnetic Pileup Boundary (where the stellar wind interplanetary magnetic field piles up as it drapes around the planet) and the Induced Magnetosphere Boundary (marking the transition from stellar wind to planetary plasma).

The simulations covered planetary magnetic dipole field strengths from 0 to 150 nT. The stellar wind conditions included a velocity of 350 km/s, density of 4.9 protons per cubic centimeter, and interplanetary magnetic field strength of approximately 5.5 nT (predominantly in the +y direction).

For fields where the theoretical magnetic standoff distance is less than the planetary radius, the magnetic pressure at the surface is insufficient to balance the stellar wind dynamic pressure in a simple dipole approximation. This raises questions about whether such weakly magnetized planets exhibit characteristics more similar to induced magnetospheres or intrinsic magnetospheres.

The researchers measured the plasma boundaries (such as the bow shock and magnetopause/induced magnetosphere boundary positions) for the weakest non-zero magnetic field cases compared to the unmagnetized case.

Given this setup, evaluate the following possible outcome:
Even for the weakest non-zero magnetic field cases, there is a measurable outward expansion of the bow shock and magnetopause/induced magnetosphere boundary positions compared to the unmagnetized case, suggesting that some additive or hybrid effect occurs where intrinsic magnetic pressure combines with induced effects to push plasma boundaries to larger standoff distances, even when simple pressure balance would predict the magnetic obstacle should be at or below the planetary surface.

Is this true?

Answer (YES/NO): NO